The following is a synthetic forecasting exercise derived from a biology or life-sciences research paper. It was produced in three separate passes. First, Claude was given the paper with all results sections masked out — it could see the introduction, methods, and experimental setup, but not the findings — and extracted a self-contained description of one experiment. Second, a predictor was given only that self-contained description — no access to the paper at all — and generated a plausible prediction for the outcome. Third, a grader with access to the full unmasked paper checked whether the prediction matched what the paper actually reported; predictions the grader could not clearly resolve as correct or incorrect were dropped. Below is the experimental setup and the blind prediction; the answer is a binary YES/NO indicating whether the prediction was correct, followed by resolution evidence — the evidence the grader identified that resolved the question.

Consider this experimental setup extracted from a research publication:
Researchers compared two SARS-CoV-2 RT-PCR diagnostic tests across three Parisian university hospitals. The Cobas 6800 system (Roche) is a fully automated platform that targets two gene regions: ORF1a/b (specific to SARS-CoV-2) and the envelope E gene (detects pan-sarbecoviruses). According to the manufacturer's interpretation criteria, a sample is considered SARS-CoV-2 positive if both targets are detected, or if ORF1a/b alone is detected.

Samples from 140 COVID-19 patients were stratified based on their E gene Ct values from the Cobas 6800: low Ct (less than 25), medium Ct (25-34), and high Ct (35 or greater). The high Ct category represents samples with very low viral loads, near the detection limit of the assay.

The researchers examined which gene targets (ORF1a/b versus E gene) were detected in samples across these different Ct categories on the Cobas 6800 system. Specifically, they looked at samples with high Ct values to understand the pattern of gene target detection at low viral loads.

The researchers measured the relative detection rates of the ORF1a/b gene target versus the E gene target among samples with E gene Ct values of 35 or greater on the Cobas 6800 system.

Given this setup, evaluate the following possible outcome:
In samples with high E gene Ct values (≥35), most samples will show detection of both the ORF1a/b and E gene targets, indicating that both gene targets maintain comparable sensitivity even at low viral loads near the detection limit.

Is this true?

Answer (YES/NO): NO